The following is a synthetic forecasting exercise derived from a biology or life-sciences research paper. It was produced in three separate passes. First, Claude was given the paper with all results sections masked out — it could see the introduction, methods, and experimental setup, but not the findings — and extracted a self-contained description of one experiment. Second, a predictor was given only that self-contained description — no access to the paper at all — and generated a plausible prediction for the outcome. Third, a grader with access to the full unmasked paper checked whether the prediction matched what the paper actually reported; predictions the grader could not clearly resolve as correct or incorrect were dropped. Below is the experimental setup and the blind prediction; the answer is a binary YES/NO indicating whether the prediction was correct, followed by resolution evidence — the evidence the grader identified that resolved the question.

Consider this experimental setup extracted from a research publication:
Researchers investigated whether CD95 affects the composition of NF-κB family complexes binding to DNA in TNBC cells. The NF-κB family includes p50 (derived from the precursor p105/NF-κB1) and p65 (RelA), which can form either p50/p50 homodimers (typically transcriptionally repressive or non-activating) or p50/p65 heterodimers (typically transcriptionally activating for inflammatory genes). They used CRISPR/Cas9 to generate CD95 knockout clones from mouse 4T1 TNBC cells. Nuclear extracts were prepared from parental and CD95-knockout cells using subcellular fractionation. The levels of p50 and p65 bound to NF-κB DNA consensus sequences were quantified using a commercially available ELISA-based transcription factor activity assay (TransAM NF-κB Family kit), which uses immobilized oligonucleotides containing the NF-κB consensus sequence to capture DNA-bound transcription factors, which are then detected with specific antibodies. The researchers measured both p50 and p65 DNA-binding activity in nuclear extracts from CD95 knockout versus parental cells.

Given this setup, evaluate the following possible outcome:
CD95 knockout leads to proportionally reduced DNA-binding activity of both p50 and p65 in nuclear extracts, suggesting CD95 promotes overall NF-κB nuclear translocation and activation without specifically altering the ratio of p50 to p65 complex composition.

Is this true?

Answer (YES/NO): NO